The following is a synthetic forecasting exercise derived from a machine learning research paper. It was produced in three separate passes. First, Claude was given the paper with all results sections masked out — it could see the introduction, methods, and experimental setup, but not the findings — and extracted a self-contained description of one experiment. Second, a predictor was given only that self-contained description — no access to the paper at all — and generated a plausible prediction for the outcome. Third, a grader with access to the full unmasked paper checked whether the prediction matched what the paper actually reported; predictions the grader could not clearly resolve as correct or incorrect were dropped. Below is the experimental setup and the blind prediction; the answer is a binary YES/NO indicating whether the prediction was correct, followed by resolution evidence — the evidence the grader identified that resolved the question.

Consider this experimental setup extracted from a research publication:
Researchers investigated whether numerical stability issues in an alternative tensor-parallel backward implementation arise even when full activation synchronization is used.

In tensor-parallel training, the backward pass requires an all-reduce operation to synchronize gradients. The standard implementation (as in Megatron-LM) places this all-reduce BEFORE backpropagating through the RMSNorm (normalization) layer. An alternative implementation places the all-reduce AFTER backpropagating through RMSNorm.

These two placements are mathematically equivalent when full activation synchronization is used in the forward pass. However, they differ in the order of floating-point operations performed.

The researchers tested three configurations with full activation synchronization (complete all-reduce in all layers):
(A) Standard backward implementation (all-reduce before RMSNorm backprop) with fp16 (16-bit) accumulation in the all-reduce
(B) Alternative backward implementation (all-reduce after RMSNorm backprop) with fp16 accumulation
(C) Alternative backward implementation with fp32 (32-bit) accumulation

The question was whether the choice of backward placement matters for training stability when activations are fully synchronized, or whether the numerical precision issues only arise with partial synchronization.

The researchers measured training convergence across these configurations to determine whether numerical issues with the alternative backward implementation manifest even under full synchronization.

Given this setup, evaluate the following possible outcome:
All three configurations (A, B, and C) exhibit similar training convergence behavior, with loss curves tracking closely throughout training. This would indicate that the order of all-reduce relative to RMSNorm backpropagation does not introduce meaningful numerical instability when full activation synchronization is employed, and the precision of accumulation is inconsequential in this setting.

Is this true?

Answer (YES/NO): NO